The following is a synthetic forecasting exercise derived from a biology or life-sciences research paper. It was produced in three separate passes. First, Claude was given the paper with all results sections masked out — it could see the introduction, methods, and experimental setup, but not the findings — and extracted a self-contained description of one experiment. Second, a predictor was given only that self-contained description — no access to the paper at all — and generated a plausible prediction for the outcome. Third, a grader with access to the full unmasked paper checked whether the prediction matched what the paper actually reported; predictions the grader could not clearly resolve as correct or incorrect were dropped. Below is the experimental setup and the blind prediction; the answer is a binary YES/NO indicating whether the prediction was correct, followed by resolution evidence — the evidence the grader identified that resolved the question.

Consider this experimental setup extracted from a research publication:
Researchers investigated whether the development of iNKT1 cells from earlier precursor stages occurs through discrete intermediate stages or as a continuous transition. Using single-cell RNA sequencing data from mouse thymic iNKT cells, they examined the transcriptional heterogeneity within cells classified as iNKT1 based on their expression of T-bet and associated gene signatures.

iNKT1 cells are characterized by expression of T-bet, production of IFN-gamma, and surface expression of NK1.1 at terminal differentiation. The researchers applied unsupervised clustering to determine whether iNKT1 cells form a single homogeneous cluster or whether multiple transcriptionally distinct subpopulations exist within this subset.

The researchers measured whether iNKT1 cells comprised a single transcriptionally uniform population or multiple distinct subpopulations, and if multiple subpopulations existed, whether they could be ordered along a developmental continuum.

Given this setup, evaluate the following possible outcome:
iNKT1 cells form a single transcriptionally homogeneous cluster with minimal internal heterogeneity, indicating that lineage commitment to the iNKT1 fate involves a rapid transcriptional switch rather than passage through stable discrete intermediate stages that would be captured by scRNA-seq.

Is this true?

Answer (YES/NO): NO